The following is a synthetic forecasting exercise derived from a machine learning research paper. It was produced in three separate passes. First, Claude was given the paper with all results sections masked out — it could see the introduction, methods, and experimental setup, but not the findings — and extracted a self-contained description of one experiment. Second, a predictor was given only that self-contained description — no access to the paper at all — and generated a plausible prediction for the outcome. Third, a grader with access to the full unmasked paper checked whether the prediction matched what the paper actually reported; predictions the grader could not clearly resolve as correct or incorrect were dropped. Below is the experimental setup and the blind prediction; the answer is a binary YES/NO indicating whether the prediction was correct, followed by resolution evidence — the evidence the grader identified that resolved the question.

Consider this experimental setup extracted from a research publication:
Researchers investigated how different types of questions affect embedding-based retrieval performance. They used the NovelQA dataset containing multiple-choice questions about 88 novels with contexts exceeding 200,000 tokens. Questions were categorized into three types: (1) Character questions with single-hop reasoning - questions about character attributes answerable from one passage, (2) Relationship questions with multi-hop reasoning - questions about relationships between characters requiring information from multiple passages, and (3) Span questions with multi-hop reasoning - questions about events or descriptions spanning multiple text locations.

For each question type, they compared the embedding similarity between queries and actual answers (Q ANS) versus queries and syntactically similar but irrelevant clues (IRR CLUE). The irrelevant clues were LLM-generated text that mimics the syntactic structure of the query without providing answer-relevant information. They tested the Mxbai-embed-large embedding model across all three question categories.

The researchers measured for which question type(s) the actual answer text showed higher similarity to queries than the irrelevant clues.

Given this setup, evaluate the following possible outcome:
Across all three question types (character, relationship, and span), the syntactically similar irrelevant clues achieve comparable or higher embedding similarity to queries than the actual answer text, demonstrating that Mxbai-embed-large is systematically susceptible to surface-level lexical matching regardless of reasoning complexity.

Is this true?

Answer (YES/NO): NO